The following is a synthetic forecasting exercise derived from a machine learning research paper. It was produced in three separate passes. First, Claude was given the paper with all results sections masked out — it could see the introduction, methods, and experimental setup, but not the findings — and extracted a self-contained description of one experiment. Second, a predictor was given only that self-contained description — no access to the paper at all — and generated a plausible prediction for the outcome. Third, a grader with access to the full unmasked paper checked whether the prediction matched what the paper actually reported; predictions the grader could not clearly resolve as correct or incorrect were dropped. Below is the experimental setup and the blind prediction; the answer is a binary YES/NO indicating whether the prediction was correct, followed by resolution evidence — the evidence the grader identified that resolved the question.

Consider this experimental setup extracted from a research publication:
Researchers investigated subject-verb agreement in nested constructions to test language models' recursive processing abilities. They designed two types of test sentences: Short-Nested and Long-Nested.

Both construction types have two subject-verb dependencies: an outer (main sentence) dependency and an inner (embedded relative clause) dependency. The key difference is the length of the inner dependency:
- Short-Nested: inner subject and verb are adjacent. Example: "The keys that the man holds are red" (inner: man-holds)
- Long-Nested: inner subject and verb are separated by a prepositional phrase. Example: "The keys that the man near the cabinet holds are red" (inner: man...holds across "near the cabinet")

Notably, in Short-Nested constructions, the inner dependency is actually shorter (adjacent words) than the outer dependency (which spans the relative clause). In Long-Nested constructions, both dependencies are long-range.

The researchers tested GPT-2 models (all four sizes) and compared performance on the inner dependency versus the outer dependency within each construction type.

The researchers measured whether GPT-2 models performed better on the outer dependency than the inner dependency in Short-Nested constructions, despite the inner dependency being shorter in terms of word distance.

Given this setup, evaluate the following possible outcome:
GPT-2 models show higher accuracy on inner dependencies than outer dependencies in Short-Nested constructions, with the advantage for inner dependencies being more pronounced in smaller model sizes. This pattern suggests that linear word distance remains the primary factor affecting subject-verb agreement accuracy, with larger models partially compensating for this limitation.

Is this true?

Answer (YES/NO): YES